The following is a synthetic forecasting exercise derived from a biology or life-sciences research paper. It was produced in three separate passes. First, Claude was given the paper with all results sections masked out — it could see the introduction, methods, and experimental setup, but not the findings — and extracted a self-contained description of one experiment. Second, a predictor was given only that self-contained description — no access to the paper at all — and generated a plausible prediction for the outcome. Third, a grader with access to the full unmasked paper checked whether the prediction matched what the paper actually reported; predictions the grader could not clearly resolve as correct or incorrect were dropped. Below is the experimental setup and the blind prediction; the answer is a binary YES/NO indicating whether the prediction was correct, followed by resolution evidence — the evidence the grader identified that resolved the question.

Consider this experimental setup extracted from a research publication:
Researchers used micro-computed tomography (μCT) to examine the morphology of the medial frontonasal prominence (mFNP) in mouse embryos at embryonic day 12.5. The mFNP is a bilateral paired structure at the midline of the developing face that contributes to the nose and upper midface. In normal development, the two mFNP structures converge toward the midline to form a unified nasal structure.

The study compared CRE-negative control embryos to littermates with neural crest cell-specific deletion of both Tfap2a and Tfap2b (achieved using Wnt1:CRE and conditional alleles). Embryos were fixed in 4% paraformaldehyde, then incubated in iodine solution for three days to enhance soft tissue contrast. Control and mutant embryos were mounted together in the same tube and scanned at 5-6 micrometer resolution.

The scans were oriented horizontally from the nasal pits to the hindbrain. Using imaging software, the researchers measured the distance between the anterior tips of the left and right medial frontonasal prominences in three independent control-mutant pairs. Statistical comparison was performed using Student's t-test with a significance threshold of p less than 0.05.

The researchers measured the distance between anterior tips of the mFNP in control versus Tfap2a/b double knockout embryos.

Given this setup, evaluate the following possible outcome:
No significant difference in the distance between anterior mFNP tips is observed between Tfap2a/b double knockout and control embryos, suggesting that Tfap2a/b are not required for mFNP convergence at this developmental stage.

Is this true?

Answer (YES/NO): NO